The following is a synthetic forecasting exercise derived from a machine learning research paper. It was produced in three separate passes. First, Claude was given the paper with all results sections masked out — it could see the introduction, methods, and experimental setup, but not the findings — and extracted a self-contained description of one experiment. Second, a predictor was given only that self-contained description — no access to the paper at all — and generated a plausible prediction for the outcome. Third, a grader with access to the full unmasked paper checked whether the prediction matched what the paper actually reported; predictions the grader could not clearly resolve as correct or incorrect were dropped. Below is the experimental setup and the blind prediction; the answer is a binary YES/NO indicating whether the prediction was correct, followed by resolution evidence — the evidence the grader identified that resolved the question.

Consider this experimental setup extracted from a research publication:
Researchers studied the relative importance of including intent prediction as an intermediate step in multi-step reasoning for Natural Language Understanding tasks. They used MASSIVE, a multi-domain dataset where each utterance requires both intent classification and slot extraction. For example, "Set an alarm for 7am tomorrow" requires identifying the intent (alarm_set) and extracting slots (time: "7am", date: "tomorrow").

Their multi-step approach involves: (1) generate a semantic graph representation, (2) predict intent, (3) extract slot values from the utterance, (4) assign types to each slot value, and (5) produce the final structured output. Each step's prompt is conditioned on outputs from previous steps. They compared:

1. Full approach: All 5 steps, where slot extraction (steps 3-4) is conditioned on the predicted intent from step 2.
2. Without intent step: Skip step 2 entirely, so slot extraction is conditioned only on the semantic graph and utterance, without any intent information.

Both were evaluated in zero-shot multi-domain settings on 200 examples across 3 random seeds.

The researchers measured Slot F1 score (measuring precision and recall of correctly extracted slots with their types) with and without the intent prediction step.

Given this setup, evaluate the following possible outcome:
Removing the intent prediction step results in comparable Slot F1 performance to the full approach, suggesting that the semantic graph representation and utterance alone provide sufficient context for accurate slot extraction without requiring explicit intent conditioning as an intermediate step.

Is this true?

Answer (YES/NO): NO